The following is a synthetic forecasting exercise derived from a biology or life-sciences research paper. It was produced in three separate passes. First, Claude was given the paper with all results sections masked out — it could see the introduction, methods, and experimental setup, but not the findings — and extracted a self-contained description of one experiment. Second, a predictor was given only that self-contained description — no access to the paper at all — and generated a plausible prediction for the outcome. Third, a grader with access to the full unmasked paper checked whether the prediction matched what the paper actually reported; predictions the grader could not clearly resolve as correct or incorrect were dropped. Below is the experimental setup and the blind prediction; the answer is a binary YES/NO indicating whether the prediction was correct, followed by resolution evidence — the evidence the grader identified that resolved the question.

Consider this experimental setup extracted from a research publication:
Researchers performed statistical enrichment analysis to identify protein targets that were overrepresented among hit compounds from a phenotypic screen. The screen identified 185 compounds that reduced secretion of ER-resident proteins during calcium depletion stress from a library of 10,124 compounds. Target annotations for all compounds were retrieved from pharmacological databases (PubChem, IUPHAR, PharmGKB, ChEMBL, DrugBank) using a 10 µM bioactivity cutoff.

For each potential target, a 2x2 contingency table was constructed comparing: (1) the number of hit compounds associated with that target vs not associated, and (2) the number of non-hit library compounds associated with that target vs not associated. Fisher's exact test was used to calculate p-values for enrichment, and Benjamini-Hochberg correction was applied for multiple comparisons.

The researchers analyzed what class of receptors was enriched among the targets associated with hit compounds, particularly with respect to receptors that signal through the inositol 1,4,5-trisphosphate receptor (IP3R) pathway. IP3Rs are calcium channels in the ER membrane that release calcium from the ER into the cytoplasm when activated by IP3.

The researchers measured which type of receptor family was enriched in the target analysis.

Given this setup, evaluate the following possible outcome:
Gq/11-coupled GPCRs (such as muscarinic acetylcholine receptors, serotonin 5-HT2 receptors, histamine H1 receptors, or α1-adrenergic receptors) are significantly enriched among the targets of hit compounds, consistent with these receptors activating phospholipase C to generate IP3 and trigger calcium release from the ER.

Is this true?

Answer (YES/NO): YES